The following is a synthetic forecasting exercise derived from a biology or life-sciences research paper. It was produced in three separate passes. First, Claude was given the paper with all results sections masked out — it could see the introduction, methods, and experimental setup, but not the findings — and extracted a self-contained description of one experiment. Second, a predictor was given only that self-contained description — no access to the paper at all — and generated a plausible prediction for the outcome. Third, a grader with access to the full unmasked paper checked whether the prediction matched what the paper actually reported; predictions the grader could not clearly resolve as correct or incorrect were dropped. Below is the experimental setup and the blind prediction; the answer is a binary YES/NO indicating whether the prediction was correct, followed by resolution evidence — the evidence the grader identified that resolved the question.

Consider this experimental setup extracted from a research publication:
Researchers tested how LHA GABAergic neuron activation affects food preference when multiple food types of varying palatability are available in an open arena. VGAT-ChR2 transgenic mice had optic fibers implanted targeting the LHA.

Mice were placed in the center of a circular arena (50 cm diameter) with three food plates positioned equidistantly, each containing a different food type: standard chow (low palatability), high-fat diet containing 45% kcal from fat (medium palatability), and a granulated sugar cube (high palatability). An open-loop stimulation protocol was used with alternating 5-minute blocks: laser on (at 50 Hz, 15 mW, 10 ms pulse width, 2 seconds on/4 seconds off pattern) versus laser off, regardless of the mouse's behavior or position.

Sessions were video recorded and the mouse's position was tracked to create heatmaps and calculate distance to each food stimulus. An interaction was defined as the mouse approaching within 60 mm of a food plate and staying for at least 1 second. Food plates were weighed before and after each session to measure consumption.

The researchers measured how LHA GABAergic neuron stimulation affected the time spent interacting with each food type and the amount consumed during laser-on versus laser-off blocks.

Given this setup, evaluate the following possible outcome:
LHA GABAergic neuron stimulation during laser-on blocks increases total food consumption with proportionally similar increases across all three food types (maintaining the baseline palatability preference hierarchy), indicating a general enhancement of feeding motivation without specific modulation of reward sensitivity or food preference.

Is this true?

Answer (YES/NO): NO